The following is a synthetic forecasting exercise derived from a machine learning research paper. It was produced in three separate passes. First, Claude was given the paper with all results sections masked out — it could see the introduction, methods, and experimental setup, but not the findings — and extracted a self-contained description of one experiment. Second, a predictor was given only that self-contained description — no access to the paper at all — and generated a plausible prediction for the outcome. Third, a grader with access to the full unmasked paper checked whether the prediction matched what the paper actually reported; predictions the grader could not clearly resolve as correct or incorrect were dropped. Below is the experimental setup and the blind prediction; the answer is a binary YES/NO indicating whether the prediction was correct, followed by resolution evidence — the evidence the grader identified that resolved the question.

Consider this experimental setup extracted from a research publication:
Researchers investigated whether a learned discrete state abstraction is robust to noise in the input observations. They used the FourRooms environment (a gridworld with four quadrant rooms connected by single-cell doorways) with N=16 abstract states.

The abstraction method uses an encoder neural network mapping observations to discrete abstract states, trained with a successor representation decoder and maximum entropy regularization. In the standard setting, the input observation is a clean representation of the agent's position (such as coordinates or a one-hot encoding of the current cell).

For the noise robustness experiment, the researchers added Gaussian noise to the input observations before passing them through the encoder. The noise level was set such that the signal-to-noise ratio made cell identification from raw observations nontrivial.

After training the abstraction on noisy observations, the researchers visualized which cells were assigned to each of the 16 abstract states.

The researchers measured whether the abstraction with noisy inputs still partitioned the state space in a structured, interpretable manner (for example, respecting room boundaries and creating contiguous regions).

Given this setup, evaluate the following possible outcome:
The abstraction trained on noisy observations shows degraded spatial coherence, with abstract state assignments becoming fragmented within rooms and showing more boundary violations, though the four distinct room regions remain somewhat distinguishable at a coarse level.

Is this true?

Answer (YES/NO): NO